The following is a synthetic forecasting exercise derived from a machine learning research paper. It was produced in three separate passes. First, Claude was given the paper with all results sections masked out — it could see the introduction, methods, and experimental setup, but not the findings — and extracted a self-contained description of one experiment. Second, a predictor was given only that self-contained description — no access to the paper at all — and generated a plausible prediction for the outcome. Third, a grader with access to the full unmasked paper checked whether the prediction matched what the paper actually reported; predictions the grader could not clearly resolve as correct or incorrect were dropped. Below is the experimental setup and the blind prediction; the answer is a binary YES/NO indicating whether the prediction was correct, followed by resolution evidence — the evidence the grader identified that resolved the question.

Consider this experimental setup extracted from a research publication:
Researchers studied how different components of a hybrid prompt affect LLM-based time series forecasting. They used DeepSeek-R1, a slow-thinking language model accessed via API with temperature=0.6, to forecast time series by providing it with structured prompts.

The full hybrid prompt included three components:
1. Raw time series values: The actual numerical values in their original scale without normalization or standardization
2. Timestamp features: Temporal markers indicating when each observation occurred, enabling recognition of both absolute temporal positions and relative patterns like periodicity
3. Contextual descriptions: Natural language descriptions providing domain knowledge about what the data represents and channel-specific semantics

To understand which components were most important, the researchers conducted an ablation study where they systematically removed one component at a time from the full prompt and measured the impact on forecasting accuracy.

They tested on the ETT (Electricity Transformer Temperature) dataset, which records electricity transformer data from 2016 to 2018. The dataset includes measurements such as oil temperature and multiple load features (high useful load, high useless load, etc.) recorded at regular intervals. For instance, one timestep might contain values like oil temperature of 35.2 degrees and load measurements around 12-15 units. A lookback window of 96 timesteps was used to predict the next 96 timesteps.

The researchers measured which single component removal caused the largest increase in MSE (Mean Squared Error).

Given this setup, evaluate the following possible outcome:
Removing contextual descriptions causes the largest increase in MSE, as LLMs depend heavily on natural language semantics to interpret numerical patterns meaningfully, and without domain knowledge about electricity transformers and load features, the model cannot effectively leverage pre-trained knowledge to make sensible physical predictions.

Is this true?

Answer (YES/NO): NO